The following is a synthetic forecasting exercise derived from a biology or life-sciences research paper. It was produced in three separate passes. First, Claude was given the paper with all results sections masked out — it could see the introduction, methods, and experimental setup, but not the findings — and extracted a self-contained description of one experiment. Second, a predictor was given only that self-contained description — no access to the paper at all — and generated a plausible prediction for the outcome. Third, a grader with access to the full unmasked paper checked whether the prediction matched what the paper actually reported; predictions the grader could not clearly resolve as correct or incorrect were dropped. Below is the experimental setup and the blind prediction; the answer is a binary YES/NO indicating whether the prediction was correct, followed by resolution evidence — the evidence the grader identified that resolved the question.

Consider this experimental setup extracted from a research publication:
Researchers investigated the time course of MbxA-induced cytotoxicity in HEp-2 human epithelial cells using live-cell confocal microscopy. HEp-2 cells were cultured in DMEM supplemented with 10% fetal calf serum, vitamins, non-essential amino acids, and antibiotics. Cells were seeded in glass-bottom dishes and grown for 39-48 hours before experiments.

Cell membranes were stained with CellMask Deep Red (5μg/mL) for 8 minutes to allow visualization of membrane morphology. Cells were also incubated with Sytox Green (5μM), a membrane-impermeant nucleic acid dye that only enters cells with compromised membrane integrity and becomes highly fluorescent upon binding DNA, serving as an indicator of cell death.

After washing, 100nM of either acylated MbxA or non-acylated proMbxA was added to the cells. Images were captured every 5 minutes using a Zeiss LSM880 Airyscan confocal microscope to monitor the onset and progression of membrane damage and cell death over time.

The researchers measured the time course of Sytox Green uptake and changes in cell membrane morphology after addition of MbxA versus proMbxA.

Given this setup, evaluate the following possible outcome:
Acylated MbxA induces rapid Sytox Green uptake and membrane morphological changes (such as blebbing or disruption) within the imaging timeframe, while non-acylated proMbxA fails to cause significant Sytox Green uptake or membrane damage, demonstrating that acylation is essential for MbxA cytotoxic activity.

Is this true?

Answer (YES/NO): YES